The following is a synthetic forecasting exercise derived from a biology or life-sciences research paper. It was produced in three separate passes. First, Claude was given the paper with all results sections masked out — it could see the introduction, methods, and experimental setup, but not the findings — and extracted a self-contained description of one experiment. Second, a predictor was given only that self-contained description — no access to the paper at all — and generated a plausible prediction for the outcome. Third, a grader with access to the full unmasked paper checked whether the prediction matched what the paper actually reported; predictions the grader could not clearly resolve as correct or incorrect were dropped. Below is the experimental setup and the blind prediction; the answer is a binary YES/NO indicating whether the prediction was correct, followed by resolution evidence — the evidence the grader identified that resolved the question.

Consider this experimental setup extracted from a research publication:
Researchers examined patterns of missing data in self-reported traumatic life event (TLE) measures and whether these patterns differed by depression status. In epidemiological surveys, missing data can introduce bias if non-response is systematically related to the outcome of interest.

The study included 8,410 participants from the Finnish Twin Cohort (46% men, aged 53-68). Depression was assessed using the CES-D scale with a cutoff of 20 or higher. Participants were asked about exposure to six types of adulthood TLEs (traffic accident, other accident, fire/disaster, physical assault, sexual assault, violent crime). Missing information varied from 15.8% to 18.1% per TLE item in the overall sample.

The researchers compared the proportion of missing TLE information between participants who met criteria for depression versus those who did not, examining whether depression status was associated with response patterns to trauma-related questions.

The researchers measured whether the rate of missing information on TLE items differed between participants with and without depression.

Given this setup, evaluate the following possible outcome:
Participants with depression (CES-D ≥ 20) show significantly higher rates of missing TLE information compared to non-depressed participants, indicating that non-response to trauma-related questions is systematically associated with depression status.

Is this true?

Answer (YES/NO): YES